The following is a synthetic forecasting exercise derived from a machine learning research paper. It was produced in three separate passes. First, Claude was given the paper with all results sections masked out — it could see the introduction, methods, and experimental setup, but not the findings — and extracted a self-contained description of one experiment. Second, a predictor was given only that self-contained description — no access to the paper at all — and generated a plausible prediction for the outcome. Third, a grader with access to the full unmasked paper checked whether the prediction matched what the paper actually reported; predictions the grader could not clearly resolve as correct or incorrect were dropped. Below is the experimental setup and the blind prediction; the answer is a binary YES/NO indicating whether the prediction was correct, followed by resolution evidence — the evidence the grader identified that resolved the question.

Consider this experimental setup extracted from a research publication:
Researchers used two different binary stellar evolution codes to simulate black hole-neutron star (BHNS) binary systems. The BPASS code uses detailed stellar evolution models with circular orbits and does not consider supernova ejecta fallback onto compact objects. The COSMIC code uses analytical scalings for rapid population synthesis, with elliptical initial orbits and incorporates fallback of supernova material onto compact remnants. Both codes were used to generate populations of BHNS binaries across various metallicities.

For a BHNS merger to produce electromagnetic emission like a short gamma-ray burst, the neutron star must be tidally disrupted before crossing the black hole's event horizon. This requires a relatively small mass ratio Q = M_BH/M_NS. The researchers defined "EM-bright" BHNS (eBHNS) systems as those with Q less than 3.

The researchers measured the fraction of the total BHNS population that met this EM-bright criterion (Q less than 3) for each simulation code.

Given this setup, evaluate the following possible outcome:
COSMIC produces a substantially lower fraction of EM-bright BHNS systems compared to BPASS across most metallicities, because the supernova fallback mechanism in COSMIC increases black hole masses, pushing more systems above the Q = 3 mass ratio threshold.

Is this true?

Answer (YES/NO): NO